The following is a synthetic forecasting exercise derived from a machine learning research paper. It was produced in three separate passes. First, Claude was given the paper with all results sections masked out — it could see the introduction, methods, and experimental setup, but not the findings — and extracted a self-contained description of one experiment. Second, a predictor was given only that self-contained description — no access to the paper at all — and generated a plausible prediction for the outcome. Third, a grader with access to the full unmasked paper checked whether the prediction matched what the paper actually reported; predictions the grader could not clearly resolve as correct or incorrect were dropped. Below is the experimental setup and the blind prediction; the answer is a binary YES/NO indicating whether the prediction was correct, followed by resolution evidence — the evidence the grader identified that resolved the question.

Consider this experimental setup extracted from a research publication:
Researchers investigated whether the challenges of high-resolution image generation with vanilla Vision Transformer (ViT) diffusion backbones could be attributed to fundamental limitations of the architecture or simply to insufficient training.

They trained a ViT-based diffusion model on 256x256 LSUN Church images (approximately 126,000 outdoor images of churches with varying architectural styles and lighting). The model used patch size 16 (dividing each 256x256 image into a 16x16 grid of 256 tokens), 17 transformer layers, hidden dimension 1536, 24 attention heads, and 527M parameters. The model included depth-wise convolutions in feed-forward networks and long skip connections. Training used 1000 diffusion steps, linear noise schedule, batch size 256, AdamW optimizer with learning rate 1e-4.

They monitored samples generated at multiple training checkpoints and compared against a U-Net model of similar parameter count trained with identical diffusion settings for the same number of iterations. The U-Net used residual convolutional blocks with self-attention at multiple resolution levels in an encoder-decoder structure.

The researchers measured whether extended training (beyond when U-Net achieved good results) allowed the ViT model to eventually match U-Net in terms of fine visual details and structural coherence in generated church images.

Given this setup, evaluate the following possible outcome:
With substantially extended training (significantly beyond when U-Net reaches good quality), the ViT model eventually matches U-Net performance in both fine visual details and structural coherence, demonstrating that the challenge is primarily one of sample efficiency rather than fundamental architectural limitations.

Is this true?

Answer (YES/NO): NO